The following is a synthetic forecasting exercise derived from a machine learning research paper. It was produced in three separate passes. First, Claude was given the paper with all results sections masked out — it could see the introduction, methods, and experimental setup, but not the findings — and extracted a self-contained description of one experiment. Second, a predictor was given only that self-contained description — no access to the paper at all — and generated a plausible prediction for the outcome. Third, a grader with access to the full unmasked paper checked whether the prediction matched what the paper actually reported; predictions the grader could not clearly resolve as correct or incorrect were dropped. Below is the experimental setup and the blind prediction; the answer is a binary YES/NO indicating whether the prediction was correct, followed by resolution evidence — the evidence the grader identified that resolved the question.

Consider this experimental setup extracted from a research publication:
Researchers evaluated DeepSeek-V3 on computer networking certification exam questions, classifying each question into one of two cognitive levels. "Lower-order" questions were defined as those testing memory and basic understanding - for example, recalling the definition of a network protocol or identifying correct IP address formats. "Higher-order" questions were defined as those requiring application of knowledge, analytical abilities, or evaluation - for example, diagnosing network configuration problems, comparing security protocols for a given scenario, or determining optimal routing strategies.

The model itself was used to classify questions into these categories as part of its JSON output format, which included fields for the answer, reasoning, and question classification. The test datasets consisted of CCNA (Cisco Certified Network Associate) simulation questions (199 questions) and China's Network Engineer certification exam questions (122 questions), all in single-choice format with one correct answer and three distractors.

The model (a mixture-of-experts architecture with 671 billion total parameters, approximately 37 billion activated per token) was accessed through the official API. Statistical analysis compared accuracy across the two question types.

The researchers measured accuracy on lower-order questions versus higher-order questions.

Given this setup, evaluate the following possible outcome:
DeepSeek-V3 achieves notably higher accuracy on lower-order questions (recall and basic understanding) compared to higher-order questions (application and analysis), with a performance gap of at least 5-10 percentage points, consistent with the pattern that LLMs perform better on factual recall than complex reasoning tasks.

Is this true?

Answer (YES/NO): YES